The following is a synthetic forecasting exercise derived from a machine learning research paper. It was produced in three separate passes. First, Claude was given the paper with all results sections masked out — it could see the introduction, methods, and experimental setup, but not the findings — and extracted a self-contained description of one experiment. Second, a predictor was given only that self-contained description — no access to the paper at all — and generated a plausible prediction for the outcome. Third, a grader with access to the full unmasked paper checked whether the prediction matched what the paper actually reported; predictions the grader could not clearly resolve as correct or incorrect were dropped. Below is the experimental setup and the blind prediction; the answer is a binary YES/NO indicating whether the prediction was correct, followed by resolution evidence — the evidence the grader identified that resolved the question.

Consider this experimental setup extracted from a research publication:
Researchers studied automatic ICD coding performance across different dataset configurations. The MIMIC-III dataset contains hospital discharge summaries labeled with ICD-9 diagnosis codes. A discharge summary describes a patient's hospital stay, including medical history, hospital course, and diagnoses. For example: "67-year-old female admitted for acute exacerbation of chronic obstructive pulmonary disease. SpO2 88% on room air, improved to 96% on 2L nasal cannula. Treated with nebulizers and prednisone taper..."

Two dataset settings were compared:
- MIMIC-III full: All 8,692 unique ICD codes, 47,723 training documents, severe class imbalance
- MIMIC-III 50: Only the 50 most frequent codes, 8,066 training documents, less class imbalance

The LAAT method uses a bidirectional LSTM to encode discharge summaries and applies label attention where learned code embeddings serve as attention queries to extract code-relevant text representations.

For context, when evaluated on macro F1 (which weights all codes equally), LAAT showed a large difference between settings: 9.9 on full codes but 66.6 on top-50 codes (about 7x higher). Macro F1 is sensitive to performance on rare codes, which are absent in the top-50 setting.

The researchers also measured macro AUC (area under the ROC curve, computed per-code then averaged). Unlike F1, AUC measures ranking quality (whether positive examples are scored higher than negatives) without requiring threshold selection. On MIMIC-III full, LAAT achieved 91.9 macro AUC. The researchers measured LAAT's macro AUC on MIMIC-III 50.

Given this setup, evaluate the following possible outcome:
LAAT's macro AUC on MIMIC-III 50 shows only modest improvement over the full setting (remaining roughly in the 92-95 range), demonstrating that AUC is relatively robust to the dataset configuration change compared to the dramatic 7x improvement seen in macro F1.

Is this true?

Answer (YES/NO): YES